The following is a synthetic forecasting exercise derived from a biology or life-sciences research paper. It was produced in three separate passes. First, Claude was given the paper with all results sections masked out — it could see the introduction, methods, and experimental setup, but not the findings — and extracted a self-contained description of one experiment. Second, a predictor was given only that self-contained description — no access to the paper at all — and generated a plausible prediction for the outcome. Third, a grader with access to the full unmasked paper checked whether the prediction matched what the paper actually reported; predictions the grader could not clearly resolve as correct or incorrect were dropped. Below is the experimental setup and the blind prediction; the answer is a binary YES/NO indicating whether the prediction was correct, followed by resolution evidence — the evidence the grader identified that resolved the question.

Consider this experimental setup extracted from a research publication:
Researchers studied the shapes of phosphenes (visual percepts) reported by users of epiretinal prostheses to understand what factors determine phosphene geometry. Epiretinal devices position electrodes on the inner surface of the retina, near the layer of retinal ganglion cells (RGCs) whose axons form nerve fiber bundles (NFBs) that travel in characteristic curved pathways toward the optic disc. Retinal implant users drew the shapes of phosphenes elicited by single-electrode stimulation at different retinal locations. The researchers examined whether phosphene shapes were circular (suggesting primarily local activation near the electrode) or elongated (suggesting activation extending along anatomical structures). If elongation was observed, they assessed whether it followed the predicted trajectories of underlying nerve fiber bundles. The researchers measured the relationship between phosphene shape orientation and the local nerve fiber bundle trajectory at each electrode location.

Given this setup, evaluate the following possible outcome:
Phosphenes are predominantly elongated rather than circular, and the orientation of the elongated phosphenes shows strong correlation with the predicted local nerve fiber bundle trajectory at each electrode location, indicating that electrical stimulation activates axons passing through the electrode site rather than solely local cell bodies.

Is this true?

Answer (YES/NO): YES